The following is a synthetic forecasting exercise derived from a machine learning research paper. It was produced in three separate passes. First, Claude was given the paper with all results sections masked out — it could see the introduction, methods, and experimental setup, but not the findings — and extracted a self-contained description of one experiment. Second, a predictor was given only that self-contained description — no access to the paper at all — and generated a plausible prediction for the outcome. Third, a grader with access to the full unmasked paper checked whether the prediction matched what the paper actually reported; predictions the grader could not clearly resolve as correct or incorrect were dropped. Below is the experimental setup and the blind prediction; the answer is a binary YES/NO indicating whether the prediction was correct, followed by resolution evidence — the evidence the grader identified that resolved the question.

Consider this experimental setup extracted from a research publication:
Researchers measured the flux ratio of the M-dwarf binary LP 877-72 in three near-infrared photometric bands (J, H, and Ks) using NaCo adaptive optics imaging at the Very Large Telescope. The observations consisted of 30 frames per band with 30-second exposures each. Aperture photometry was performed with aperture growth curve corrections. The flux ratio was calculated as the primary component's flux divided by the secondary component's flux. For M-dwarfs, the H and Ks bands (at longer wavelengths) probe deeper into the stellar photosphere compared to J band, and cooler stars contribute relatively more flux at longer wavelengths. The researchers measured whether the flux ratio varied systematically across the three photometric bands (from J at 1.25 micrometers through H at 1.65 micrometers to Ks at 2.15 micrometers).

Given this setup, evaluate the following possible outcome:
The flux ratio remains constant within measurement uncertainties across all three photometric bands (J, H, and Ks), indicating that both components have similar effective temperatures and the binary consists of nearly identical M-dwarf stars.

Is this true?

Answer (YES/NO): NO